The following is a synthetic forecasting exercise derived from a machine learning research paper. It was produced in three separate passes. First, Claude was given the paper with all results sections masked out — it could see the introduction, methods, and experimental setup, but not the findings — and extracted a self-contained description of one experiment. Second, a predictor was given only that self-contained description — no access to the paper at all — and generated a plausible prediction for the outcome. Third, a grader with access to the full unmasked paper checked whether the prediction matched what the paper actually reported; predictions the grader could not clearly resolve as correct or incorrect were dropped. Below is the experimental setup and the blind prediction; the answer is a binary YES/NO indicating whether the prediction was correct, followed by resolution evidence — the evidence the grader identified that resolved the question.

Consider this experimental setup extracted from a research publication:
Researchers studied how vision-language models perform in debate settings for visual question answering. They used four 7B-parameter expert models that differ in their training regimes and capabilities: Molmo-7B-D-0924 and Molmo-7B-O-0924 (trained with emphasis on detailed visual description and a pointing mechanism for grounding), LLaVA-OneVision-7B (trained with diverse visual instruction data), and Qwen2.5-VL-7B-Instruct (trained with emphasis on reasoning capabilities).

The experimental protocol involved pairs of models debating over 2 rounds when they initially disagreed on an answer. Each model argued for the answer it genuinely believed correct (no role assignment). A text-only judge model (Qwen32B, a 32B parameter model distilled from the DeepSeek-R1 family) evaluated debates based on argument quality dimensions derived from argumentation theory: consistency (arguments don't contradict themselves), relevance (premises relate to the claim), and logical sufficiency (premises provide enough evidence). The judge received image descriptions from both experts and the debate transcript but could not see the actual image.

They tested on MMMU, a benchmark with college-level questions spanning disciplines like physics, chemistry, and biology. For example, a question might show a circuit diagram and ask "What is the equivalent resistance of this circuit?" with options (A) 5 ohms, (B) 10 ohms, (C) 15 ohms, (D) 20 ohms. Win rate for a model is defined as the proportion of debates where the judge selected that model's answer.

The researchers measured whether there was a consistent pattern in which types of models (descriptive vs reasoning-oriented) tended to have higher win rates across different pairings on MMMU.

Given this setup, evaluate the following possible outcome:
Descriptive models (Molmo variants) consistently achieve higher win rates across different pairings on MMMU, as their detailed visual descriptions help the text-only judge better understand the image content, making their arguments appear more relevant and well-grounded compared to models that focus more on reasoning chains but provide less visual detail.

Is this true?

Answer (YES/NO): NO